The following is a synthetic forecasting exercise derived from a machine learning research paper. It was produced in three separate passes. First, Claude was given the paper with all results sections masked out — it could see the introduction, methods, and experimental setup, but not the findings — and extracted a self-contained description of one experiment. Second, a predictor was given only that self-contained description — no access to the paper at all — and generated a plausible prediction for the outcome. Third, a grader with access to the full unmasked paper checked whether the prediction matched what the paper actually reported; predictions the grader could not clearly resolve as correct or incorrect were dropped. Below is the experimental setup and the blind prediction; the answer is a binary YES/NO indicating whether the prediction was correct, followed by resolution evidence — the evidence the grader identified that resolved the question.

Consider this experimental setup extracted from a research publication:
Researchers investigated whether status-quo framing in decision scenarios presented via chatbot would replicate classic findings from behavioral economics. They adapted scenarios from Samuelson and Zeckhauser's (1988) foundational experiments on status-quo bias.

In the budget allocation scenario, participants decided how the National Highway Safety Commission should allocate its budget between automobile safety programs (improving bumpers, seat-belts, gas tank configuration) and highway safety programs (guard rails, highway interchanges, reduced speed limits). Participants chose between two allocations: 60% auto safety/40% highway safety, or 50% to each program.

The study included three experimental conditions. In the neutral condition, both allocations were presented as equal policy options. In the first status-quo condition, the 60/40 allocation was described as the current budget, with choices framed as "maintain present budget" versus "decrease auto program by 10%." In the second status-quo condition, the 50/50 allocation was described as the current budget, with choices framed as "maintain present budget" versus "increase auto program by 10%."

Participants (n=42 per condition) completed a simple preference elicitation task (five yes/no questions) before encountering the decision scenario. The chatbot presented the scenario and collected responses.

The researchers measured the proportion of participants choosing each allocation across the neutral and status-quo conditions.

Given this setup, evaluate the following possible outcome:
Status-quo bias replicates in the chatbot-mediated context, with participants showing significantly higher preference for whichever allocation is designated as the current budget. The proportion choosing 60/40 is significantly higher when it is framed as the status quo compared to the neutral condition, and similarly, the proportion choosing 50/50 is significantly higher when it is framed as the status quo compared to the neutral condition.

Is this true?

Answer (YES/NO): NO